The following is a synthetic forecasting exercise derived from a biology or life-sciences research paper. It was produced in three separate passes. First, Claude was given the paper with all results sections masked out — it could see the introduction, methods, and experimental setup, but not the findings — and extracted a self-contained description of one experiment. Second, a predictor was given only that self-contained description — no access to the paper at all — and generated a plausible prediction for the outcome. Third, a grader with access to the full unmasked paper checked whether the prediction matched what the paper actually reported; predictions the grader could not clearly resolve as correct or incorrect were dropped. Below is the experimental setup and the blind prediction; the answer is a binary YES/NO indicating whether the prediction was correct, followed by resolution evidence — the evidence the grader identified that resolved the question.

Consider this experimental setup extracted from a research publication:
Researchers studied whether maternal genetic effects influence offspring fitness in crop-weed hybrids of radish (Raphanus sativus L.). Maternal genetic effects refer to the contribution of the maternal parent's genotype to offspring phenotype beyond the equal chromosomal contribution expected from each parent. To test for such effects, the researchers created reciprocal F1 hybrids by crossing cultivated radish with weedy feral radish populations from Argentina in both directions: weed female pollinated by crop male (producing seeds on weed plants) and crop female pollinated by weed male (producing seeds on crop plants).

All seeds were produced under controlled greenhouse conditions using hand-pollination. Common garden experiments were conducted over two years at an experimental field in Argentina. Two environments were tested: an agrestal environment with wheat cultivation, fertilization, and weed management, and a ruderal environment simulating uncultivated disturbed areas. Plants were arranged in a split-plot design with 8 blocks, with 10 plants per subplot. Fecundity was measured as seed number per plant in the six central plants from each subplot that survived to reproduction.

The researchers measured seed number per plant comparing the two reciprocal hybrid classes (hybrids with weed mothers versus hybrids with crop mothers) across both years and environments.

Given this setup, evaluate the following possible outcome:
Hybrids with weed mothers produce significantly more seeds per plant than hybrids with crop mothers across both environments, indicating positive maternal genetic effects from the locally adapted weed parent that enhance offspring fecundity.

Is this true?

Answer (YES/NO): NO